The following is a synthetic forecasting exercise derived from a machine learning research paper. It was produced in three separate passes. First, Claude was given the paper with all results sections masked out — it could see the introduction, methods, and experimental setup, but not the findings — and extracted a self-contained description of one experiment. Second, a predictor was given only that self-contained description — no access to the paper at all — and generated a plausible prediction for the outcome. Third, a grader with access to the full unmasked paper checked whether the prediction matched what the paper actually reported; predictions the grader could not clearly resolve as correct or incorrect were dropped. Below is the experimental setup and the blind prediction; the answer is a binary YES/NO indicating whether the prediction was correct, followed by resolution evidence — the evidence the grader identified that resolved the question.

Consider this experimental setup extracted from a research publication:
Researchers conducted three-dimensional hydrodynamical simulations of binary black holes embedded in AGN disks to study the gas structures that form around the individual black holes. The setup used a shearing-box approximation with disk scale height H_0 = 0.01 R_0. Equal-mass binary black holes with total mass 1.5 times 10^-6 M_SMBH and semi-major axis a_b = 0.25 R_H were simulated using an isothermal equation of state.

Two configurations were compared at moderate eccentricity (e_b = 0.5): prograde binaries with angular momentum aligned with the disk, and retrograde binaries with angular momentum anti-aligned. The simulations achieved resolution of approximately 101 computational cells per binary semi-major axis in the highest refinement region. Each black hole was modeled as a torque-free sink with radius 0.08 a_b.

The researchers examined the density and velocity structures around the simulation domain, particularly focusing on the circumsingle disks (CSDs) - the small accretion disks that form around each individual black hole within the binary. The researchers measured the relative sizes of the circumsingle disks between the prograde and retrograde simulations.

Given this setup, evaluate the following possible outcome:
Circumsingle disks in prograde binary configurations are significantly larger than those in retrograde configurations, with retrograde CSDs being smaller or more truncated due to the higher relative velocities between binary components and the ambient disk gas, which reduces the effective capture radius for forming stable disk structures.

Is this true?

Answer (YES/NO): YES